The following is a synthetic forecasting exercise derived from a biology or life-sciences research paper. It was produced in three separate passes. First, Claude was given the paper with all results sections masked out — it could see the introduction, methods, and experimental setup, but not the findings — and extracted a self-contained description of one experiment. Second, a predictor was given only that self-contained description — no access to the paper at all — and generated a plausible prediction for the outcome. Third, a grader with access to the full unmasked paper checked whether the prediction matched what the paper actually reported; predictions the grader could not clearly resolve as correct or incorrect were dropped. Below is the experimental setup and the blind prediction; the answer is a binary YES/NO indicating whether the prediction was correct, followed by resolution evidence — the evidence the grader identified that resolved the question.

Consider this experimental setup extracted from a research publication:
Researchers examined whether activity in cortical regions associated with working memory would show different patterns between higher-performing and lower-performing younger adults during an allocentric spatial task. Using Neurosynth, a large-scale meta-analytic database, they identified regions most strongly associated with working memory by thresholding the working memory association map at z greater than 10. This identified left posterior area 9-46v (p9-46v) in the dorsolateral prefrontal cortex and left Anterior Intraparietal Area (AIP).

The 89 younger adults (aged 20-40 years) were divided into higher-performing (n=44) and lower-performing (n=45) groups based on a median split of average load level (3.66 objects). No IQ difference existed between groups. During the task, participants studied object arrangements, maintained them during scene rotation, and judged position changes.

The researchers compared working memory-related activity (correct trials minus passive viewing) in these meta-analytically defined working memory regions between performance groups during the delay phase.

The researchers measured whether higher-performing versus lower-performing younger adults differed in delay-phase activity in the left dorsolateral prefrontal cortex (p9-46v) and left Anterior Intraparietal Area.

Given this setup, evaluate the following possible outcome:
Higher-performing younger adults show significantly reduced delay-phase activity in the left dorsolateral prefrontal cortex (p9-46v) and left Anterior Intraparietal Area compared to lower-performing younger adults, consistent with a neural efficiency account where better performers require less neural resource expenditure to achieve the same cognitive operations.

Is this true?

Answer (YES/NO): NO